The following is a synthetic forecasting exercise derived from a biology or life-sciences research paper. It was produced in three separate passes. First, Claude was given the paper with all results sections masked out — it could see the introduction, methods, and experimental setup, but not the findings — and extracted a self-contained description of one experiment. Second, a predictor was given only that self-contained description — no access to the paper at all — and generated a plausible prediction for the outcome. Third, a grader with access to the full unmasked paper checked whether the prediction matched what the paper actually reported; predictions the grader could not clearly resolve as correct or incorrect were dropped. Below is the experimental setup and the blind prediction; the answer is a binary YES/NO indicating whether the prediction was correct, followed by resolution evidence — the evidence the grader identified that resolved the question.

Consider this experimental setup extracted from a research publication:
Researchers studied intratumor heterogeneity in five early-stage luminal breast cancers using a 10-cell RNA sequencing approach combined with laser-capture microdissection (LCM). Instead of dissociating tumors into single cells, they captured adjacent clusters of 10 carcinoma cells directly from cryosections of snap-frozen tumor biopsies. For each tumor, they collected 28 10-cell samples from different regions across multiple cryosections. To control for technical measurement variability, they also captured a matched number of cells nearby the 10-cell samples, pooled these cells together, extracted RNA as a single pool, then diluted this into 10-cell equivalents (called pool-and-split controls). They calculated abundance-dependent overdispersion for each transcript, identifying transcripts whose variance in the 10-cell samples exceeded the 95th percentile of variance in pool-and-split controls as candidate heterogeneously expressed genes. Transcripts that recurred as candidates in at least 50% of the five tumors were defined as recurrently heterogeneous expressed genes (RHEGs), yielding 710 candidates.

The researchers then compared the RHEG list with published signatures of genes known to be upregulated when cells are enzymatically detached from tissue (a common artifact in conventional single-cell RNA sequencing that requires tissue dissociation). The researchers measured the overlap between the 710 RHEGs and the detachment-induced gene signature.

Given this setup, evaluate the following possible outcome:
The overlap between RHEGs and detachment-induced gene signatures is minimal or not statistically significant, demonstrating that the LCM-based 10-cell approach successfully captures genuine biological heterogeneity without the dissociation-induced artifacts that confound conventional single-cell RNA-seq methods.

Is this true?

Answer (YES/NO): YES